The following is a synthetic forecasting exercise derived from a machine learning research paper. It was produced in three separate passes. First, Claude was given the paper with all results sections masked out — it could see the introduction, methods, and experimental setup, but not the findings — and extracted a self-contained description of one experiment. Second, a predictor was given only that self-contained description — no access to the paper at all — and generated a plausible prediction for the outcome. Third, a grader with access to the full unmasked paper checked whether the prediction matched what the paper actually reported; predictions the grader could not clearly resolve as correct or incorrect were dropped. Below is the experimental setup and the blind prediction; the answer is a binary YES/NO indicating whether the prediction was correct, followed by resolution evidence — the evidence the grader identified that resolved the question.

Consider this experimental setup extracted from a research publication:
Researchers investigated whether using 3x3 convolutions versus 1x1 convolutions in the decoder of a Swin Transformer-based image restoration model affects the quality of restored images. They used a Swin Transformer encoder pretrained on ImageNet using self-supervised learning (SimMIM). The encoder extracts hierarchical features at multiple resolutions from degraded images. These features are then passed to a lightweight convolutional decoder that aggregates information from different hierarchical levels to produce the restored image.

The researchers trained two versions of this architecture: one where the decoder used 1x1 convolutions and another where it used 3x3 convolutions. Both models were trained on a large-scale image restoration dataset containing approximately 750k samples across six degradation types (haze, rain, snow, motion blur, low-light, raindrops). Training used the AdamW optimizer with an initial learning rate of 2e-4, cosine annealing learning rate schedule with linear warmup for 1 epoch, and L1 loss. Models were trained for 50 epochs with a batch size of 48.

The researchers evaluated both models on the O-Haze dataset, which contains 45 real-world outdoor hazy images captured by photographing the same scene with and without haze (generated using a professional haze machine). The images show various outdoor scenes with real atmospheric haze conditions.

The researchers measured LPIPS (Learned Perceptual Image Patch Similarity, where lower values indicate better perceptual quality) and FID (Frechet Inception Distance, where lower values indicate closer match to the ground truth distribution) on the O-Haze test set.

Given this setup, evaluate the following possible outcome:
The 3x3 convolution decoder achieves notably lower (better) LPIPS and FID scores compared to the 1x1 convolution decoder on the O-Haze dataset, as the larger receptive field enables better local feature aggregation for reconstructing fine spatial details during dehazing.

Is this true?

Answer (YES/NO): YES